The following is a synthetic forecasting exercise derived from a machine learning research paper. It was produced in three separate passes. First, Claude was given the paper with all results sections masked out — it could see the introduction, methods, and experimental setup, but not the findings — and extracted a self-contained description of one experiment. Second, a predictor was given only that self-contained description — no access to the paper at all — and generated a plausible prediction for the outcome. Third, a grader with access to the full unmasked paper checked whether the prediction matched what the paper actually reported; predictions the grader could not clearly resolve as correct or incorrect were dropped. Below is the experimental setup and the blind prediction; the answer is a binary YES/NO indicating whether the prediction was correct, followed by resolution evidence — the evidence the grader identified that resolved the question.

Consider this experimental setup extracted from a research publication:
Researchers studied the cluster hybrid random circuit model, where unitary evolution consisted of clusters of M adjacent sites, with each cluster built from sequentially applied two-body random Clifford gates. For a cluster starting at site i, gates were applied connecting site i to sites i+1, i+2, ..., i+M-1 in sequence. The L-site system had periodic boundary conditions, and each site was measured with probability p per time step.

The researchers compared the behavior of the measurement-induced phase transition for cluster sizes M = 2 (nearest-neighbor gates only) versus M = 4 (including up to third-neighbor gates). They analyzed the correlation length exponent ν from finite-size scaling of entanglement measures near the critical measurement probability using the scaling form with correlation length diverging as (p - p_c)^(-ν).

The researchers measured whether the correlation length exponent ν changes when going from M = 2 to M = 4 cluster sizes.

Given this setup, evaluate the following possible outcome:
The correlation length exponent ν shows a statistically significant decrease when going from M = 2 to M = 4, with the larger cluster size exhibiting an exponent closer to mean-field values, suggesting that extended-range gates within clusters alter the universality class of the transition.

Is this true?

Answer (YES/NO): NO